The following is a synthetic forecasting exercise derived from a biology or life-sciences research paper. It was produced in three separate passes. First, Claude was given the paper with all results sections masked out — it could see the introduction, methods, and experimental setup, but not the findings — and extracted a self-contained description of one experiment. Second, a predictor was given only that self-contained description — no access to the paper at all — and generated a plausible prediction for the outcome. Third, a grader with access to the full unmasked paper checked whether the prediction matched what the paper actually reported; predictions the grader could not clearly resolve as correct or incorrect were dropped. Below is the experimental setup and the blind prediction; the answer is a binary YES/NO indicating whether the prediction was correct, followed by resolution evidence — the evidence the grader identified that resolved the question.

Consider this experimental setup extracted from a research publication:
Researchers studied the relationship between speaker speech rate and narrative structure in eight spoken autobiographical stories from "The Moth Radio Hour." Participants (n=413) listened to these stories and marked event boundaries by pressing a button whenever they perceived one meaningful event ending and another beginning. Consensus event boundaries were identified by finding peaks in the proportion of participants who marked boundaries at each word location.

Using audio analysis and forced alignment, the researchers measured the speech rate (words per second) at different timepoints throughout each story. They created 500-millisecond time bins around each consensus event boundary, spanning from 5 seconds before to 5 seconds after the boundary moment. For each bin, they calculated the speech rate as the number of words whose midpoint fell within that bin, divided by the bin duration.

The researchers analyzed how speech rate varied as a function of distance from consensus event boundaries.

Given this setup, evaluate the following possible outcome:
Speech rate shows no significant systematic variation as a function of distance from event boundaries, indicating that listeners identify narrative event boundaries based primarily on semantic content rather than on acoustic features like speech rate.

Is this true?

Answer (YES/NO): NO